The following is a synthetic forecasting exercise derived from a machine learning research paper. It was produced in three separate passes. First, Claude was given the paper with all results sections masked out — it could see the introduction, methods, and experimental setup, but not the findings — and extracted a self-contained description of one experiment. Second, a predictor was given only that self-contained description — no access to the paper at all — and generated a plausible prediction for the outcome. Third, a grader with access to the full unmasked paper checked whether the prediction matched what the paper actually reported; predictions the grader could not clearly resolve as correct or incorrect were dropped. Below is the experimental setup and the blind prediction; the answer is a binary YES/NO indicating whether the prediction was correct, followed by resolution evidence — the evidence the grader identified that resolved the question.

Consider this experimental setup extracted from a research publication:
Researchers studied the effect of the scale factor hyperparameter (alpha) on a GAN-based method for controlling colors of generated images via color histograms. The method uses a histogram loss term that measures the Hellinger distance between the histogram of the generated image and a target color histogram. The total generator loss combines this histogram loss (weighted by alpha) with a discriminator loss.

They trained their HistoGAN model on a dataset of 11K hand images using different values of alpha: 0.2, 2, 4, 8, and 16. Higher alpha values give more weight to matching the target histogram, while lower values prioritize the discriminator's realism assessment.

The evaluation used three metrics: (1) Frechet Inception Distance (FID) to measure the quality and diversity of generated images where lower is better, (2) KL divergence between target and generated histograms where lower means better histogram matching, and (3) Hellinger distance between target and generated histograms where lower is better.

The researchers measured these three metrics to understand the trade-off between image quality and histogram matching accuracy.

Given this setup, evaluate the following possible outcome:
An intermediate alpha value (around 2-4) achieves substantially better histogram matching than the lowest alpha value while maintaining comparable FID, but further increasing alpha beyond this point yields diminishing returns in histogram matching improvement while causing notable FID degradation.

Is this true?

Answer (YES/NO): NO